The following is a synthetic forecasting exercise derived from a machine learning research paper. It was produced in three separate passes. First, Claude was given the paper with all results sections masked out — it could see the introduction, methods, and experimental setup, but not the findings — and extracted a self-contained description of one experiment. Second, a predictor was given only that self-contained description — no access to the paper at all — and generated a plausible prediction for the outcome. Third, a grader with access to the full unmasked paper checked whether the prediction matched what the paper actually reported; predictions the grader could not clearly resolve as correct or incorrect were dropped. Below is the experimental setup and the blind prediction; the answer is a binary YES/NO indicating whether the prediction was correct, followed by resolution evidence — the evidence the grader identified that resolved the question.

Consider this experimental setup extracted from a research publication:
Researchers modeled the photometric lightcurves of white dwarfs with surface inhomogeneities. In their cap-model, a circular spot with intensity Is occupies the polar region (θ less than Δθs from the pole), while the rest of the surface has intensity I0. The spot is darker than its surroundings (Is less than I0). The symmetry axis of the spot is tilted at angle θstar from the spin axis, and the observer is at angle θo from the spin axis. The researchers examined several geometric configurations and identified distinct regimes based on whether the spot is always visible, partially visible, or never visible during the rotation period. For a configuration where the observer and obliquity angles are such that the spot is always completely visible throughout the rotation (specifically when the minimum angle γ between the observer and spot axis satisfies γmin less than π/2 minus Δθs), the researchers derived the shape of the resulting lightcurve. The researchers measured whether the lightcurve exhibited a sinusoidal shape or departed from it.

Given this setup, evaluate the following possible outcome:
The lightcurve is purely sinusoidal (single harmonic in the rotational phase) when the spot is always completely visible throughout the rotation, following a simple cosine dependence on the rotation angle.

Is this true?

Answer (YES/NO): YES